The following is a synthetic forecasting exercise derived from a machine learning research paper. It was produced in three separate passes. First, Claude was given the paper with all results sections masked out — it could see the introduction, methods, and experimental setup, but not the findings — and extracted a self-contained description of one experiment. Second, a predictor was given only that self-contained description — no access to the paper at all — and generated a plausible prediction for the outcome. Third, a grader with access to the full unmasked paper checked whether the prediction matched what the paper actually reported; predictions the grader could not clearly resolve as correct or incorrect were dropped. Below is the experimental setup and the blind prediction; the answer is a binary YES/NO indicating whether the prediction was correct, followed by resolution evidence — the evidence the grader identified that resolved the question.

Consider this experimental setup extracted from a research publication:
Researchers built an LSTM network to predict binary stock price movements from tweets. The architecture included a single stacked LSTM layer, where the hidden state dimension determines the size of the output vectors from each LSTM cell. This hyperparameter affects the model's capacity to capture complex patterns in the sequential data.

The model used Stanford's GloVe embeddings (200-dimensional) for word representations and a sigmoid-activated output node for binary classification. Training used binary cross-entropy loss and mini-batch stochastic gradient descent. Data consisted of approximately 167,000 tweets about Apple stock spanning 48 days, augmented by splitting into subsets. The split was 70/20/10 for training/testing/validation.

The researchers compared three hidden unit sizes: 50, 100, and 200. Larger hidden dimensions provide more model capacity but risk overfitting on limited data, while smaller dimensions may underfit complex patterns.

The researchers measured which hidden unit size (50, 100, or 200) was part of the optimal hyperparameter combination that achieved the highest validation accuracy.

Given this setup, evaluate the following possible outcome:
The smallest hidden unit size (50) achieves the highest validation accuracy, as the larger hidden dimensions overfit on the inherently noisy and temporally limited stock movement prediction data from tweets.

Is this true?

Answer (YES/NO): NO